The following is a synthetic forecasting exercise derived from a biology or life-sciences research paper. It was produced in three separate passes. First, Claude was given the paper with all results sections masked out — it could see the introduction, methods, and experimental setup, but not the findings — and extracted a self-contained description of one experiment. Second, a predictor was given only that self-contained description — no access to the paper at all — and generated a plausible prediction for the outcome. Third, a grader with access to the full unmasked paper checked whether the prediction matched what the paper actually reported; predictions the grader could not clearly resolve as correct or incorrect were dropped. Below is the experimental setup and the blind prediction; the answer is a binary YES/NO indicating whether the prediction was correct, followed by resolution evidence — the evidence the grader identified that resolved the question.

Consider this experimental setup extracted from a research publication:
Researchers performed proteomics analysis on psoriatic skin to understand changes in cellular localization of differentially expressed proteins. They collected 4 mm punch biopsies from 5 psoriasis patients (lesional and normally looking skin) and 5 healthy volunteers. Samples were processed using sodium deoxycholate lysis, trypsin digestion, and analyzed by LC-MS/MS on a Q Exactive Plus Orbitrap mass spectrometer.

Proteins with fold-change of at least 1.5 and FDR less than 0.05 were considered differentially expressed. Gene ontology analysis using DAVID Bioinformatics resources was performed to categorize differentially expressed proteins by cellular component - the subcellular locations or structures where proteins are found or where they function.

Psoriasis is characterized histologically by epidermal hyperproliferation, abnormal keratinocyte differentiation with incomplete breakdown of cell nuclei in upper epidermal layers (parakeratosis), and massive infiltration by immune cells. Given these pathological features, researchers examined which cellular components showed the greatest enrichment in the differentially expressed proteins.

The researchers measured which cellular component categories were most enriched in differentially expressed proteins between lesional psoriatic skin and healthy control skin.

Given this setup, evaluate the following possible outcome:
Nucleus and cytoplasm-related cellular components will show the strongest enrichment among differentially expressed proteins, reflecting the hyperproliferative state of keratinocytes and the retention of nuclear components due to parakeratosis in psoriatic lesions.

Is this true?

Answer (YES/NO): NO